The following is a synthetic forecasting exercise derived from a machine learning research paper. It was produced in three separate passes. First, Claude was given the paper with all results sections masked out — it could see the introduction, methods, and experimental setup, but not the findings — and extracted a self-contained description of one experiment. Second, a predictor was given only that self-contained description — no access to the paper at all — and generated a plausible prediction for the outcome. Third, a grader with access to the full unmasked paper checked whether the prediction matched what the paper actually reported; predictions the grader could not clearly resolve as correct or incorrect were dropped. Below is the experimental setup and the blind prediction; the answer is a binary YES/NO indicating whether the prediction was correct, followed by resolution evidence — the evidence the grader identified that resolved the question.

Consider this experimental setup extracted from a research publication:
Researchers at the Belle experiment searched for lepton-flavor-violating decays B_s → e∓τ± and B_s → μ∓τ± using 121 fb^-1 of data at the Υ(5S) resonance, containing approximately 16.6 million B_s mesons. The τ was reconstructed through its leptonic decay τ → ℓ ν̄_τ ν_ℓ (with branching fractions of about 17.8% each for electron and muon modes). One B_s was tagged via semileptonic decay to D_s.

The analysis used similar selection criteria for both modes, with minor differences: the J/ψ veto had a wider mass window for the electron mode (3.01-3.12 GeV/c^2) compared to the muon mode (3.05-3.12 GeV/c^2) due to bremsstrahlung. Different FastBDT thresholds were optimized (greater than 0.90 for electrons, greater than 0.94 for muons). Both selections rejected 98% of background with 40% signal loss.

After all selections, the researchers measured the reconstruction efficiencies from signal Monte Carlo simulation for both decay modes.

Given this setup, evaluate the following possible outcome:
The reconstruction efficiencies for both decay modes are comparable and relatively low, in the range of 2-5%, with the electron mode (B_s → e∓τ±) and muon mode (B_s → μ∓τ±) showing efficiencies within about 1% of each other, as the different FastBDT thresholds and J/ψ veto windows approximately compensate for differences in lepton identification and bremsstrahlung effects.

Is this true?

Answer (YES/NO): NO